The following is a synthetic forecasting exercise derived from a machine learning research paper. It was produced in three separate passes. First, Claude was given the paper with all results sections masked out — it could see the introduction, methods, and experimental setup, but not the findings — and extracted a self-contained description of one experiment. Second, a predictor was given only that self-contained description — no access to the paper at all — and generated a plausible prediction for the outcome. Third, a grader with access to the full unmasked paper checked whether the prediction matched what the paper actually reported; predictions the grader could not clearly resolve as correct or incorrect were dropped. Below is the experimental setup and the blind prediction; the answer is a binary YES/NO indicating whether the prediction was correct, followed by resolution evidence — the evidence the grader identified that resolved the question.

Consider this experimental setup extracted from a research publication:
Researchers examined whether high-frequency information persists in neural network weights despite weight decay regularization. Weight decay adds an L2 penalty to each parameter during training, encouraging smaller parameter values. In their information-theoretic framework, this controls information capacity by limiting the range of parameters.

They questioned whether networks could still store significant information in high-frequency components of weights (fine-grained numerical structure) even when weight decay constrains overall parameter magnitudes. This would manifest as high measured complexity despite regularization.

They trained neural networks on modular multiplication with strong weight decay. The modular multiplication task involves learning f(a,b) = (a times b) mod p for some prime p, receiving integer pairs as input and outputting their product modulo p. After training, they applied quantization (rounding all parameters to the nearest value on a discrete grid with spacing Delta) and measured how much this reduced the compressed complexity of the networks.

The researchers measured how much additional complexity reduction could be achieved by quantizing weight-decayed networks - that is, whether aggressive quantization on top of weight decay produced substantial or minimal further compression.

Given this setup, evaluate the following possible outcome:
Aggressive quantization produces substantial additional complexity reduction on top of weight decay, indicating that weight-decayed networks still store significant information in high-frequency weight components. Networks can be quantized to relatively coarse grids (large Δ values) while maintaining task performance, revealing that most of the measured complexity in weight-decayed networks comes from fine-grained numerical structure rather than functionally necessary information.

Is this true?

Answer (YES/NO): YES